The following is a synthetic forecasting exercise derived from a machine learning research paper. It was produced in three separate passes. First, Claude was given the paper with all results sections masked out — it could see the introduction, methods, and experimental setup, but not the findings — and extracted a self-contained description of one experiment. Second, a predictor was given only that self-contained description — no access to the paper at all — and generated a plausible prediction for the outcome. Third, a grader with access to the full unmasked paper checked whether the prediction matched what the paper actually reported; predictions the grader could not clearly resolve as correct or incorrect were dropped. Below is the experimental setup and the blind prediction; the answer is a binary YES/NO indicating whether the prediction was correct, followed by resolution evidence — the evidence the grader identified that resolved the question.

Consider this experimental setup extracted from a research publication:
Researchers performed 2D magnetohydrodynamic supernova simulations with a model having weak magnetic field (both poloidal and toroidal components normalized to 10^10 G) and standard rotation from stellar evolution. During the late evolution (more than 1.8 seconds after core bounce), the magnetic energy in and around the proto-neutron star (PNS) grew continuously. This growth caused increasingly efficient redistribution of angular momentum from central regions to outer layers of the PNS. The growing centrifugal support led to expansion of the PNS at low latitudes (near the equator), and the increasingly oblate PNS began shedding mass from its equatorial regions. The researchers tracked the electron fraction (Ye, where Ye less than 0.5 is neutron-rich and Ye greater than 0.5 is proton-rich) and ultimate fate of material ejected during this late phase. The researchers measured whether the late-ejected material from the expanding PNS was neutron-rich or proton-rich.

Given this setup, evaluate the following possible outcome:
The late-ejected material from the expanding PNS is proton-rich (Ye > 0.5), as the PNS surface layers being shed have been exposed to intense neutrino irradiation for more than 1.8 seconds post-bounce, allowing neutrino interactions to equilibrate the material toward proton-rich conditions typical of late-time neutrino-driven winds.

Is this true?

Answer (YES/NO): NO